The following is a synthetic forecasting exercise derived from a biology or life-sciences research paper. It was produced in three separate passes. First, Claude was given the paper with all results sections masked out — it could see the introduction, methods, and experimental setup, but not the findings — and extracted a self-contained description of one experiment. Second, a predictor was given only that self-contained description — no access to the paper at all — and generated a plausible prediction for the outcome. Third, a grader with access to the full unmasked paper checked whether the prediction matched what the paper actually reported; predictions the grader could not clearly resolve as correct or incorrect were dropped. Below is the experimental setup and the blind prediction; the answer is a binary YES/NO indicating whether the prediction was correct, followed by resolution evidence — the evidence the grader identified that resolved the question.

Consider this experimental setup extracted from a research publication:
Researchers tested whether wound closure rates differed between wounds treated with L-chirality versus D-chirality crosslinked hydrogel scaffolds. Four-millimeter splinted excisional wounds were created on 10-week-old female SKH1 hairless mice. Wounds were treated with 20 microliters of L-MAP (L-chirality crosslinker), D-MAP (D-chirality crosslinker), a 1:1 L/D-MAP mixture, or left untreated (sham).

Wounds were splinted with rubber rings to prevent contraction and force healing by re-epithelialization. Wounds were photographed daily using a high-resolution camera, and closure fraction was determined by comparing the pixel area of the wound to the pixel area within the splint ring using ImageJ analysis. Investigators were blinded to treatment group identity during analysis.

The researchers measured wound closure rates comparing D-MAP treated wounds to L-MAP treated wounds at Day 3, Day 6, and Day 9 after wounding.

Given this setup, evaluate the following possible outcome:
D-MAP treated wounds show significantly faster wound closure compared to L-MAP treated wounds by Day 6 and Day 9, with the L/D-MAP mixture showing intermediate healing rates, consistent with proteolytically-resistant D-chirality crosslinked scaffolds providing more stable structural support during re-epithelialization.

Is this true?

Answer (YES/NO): NO